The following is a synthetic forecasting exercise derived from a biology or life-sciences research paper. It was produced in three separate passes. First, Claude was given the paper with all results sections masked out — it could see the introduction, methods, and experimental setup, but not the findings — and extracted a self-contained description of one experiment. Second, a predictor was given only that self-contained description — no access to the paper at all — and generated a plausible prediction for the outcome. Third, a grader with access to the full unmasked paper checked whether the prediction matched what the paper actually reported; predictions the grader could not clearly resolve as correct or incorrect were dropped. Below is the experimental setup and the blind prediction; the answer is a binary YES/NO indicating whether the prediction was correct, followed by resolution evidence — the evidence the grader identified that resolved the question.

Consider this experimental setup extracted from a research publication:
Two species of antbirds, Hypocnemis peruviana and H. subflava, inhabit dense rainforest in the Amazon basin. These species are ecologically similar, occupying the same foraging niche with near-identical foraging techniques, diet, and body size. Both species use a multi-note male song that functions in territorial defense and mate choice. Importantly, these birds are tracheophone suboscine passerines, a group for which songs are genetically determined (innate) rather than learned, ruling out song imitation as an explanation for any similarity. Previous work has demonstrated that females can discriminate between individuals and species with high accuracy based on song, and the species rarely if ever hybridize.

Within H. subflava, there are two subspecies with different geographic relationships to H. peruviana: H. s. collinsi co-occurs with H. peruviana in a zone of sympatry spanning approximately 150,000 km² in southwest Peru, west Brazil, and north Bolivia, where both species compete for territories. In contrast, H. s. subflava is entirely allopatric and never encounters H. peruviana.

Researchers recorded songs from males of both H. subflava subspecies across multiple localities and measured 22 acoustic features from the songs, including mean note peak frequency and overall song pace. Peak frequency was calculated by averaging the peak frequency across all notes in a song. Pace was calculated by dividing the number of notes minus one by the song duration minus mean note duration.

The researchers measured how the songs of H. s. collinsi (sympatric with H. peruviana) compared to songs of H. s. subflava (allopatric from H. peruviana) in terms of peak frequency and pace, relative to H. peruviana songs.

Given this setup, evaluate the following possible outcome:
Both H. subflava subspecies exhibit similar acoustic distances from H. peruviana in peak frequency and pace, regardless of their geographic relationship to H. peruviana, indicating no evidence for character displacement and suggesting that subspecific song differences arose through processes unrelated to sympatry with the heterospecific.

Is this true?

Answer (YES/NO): NO